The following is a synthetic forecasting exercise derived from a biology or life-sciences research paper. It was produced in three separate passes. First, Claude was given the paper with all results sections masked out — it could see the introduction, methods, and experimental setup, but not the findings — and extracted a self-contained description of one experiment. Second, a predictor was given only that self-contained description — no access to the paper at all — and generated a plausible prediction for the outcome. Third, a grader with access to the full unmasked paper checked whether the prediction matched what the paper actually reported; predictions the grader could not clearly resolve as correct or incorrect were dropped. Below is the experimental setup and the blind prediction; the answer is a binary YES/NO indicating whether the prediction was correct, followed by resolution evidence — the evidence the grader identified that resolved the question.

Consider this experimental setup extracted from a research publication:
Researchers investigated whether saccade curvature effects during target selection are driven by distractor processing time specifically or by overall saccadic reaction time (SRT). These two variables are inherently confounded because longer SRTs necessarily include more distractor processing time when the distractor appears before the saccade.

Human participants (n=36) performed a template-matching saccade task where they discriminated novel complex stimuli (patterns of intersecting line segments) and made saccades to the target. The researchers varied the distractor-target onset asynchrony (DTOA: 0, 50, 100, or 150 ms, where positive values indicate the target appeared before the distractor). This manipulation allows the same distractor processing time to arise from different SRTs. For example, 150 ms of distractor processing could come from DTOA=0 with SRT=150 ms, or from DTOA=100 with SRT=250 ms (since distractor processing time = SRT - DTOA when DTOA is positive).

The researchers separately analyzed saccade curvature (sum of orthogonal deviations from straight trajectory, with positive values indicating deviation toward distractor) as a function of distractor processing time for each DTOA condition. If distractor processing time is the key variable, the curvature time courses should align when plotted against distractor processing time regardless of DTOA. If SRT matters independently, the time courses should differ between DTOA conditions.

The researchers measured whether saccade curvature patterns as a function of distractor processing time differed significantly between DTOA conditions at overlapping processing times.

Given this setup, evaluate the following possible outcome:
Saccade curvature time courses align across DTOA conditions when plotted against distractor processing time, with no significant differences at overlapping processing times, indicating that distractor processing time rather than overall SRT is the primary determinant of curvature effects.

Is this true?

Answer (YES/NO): NO